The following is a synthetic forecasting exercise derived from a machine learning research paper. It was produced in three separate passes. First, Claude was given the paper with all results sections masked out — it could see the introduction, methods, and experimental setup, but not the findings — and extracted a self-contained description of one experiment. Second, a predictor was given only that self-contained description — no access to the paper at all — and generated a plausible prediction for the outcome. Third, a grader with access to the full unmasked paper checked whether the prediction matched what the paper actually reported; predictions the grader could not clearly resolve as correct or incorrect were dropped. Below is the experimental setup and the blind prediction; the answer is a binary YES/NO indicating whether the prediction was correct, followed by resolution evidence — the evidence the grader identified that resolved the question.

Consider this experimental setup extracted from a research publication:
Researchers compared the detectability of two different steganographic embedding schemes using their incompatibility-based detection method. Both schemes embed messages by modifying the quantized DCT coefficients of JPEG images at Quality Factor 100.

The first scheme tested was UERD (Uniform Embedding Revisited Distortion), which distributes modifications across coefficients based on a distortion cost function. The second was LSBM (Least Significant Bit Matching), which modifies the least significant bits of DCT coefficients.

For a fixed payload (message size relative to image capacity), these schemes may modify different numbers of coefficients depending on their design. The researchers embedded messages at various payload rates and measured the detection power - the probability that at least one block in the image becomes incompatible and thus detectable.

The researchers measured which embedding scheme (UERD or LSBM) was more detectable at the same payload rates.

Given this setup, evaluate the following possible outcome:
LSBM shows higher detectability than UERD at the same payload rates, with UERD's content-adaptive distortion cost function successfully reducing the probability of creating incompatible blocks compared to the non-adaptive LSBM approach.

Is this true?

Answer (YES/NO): NO